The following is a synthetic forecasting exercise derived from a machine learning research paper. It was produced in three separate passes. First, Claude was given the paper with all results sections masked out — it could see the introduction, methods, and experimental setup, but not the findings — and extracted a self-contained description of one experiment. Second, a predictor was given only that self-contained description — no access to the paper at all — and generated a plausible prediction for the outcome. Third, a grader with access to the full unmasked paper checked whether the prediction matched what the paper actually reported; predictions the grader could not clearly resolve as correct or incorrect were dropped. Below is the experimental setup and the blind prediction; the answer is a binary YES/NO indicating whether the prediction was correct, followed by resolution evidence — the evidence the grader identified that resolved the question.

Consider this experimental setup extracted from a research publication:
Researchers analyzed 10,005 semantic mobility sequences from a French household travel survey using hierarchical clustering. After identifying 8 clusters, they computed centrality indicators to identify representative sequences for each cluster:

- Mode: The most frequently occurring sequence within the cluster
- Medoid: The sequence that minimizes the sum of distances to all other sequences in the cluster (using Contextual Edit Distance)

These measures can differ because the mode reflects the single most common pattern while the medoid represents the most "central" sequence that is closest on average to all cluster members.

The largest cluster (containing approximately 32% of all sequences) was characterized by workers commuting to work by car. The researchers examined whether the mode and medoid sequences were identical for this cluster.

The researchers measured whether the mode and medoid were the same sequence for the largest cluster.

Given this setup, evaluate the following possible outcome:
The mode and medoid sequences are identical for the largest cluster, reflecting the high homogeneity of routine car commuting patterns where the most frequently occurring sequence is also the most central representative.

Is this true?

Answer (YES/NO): YES